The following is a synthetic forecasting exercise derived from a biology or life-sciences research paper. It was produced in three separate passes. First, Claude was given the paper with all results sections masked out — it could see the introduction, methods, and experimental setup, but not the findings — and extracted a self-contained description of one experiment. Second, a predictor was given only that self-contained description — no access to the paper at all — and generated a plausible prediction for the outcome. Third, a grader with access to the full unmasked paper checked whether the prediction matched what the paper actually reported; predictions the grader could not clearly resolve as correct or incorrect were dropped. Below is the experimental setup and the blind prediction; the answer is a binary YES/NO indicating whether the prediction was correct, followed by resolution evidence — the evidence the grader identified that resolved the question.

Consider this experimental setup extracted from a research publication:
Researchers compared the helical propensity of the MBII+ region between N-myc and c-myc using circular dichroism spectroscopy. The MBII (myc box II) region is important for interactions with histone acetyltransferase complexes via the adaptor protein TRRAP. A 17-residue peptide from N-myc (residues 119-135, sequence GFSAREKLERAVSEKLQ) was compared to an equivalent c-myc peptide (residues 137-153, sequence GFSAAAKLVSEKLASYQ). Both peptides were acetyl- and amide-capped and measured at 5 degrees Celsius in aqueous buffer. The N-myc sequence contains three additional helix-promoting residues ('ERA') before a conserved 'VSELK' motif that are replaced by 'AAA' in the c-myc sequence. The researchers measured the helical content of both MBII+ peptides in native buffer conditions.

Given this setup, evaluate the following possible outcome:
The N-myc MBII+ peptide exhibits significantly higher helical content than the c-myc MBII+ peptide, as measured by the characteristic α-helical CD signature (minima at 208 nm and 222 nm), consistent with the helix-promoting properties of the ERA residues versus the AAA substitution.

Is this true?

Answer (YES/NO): YES